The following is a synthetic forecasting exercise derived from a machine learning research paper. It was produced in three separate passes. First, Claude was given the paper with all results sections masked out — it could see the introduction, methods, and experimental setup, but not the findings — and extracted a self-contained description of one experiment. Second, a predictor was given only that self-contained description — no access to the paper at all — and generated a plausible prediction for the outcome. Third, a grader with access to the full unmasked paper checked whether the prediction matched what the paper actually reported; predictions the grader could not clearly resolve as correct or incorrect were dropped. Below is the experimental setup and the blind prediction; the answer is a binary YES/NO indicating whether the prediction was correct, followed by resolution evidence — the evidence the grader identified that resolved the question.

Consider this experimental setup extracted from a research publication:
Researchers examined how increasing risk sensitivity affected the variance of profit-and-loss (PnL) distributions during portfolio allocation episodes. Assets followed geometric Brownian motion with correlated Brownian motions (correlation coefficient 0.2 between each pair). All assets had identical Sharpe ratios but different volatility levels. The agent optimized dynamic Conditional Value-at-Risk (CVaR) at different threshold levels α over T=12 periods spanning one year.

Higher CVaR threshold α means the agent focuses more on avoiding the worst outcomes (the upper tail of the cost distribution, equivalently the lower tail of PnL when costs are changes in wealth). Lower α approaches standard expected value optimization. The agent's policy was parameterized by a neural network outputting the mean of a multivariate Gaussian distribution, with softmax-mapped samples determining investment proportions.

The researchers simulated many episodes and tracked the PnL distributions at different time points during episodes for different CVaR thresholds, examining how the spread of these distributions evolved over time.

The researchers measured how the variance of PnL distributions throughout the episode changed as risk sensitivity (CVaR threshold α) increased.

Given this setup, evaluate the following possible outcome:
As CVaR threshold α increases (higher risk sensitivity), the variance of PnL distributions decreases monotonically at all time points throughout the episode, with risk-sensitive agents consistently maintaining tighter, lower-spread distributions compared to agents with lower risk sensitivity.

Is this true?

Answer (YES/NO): YES